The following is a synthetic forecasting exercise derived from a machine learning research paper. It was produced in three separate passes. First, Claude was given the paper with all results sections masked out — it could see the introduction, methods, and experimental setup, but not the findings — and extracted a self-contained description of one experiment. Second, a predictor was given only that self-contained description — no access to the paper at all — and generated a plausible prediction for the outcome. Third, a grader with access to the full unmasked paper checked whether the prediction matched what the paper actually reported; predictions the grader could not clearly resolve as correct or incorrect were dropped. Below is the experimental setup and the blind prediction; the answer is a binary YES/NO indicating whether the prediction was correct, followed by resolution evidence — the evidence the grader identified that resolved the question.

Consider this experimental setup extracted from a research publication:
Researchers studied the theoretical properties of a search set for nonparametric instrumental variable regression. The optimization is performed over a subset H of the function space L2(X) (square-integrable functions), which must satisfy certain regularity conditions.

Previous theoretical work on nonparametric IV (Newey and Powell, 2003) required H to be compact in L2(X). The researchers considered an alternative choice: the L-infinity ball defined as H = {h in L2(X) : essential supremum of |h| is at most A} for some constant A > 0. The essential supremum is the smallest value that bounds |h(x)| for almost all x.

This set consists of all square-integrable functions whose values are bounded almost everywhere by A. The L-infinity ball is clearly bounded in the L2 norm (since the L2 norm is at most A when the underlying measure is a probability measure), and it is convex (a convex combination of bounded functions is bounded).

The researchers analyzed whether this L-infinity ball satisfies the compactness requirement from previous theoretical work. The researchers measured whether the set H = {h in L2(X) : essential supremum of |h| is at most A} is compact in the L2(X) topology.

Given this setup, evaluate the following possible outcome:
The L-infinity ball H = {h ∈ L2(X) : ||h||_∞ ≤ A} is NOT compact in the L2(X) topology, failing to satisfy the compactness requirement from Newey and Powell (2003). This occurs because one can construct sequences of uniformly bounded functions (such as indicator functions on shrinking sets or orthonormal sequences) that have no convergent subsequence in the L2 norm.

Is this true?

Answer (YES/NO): YES